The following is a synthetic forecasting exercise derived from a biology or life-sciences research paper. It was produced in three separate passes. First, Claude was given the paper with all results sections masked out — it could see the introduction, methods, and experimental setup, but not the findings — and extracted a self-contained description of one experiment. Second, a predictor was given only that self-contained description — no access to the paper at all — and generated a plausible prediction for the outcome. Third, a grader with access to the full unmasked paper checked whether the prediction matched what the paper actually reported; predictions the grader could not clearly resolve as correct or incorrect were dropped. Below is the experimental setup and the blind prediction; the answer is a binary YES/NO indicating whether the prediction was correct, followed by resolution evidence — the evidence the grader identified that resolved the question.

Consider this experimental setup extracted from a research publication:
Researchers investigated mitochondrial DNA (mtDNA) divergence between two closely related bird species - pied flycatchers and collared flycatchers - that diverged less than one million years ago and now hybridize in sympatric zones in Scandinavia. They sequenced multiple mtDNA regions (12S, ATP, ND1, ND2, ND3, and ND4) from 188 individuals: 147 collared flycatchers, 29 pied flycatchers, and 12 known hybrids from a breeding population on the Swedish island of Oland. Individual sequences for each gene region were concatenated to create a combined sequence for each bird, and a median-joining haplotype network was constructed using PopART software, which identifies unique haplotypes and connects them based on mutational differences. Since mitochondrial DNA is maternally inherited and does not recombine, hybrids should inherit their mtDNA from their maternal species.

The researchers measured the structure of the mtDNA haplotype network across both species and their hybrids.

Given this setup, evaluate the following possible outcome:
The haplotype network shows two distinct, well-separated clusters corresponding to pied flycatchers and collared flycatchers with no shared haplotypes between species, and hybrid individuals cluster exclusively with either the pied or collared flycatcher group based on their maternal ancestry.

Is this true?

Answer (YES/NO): YES